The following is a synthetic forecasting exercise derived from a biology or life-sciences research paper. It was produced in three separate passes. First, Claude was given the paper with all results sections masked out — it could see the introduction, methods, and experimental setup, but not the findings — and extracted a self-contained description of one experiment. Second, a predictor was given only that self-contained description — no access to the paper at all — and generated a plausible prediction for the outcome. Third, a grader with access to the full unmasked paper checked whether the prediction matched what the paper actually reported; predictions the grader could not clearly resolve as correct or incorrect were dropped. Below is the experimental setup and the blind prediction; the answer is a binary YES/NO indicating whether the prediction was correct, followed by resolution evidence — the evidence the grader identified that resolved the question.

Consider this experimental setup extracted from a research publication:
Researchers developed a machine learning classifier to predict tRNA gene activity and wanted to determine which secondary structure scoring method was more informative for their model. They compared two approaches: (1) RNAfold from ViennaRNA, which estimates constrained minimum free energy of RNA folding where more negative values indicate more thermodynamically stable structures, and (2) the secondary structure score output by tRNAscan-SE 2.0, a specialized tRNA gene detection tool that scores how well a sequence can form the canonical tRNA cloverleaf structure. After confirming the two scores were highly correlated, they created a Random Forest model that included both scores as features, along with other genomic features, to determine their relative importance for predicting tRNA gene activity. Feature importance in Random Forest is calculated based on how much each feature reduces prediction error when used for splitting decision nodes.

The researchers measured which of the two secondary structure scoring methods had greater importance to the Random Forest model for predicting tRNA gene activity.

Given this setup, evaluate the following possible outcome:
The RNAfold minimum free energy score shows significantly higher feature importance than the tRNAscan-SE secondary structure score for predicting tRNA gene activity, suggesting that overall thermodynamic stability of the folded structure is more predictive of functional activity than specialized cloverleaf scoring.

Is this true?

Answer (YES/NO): NO